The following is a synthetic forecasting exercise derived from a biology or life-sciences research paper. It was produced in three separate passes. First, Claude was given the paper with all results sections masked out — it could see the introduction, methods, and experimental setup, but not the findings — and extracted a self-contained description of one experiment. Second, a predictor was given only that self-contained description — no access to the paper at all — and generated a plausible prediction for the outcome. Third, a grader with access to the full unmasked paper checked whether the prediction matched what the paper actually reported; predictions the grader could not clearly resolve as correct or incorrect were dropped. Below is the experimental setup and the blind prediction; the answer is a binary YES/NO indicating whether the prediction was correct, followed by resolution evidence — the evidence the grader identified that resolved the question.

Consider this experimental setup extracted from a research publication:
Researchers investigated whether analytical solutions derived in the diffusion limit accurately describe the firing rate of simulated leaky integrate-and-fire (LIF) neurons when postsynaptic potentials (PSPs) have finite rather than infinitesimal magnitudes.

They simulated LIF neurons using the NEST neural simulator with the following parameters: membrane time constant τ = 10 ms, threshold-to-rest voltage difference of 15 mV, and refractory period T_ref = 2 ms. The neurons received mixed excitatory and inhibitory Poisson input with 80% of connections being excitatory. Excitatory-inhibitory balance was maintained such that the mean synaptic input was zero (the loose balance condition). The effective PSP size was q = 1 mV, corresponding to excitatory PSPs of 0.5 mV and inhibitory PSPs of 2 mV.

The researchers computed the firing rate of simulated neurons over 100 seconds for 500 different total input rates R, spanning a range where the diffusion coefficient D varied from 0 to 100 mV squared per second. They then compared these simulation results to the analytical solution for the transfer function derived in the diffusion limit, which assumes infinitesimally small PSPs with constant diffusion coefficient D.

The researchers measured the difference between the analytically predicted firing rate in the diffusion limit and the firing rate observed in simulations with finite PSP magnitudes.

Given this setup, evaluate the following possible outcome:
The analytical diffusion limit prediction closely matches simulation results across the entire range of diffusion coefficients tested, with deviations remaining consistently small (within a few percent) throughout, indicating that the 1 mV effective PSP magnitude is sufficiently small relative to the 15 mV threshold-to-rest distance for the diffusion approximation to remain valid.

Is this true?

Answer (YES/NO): NO